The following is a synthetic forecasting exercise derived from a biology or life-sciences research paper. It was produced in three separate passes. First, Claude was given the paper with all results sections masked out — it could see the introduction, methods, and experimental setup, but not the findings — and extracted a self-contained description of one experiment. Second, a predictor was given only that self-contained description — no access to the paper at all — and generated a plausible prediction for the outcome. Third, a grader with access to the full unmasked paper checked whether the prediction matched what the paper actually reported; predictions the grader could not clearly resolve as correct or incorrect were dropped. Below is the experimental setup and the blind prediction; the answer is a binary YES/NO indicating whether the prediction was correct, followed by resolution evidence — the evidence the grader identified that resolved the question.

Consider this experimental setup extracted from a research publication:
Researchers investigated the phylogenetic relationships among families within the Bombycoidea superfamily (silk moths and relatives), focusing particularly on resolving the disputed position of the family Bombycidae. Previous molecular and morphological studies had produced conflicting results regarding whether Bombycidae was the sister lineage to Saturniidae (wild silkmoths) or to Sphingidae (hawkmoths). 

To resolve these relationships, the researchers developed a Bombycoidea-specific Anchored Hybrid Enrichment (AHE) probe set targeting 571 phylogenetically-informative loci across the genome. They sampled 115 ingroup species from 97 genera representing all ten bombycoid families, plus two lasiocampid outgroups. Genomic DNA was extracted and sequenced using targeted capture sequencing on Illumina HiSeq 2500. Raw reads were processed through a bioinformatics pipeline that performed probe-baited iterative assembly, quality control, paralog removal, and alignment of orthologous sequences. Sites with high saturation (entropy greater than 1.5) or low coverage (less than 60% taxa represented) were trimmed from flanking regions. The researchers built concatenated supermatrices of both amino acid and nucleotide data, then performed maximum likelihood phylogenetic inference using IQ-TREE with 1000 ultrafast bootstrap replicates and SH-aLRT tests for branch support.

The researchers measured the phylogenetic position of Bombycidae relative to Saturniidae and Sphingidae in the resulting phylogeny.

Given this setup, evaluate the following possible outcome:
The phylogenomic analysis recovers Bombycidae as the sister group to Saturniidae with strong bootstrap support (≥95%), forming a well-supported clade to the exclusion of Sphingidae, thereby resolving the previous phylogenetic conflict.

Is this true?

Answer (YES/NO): NO